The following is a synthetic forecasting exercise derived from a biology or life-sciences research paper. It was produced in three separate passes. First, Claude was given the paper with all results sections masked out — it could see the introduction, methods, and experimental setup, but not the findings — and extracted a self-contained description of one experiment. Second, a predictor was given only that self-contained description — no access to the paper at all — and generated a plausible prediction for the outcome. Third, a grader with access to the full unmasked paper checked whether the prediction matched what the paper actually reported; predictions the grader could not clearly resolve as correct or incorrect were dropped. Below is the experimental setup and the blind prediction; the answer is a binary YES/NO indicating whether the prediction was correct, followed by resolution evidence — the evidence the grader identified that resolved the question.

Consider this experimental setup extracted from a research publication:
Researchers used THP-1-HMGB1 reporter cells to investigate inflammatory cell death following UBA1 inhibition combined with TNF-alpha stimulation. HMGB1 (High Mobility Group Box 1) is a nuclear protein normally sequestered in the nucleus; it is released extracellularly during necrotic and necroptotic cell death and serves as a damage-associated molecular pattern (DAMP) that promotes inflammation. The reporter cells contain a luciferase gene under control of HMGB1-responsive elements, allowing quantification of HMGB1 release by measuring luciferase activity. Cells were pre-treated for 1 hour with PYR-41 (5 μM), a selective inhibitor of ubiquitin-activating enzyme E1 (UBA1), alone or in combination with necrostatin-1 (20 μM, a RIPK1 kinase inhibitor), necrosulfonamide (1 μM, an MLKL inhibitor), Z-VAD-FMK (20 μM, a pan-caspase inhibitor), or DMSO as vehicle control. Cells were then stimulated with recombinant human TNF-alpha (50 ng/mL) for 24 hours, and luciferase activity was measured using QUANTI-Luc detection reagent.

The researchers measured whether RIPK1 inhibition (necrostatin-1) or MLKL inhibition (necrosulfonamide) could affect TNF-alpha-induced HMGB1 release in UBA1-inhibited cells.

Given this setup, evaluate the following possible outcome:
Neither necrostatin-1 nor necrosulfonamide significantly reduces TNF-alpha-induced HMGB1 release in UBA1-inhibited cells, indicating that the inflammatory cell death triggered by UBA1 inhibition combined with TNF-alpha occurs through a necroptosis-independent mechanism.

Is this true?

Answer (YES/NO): NO